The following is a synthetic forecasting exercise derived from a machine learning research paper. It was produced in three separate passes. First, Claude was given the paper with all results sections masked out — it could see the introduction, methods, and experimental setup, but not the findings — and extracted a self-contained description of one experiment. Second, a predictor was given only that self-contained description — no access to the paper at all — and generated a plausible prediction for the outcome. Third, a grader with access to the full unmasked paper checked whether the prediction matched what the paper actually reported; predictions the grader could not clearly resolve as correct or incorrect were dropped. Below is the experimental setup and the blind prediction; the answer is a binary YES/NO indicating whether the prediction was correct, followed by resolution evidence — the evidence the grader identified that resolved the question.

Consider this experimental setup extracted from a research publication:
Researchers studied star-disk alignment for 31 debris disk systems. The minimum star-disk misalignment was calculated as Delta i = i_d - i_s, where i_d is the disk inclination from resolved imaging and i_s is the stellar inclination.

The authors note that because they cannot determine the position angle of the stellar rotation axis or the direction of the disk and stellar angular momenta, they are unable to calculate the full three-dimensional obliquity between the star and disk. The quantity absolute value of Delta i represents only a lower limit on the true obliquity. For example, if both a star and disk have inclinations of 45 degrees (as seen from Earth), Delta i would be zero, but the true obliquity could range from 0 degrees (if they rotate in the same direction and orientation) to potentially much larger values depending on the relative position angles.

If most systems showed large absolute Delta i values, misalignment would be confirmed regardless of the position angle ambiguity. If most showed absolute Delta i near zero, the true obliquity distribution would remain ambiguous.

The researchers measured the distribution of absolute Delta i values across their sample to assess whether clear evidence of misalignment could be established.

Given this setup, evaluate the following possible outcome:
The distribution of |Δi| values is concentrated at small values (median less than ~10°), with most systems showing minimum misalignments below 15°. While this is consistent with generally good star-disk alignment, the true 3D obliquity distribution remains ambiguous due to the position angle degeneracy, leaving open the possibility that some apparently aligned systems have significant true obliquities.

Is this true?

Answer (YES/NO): NO